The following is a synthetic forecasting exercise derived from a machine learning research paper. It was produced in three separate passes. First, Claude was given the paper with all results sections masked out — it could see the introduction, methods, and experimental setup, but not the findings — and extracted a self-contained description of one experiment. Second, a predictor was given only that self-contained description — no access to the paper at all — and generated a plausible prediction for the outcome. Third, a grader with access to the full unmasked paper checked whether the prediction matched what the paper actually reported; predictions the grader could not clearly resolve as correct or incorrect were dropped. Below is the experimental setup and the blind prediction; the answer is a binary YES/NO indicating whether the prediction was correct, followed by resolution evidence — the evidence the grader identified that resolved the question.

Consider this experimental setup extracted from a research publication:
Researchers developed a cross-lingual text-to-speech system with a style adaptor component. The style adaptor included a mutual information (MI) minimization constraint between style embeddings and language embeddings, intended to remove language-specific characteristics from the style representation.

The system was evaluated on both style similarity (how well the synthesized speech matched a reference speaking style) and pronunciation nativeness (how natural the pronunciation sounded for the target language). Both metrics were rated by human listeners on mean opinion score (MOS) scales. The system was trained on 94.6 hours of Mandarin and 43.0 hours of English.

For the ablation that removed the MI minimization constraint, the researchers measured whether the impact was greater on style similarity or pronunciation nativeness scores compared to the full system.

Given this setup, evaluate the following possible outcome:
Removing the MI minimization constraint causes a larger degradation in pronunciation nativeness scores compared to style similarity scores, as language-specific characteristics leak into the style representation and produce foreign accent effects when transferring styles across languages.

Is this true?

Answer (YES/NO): YES